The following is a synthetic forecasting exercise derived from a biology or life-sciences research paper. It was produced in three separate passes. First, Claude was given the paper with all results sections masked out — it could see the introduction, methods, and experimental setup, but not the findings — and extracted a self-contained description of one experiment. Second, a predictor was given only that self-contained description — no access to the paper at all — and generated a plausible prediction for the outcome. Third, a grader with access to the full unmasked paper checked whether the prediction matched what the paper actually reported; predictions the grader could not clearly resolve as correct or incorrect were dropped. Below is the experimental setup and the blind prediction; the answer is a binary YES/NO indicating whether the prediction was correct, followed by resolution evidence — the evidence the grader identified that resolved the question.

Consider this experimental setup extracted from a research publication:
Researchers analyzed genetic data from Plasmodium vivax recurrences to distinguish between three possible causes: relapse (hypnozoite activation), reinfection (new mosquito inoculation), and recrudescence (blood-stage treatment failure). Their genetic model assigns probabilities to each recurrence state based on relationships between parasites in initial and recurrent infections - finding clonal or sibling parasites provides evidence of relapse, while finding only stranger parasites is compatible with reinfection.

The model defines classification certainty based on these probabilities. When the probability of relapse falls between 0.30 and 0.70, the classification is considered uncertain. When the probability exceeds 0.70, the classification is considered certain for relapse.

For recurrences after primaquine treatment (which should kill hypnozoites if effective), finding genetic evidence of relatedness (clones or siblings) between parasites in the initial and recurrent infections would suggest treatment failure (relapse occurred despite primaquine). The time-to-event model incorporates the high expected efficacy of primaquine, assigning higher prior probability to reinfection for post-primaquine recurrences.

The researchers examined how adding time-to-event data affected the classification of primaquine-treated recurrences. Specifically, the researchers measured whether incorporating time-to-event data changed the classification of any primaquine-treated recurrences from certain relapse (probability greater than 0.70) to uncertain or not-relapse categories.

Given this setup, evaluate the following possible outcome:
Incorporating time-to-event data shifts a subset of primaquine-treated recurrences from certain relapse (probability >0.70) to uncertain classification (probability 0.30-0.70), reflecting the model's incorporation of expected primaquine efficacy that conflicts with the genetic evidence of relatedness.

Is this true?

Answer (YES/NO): NO